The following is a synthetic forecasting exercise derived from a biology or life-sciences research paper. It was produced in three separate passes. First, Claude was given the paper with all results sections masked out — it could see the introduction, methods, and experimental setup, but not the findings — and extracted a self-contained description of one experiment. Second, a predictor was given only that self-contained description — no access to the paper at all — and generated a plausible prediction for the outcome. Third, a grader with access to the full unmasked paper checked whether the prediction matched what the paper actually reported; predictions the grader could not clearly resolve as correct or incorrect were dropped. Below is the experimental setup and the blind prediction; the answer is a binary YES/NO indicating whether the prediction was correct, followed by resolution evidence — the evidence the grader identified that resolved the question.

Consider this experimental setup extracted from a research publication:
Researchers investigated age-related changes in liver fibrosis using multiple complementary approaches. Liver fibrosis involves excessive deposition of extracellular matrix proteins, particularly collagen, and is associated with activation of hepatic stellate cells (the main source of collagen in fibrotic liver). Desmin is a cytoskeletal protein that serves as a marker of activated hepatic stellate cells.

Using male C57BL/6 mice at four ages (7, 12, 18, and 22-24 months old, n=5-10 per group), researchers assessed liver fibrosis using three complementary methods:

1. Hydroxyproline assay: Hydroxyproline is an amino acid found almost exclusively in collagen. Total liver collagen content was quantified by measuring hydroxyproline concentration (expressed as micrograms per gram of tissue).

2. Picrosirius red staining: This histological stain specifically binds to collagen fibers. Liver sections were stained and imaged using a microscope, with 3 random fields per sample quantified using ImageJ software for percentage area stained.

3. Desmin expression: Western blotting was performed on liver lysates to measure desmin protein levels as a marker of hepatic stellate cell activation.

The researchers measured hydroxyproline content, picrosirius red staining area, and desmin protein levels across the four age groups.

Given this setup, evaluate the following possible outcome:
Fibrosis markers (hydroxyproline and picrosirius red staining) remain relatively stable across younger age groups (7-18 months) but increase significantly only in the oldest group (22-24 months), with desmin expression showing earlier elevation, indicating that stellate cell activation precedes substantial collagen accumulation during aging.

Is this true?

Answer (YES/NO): NO